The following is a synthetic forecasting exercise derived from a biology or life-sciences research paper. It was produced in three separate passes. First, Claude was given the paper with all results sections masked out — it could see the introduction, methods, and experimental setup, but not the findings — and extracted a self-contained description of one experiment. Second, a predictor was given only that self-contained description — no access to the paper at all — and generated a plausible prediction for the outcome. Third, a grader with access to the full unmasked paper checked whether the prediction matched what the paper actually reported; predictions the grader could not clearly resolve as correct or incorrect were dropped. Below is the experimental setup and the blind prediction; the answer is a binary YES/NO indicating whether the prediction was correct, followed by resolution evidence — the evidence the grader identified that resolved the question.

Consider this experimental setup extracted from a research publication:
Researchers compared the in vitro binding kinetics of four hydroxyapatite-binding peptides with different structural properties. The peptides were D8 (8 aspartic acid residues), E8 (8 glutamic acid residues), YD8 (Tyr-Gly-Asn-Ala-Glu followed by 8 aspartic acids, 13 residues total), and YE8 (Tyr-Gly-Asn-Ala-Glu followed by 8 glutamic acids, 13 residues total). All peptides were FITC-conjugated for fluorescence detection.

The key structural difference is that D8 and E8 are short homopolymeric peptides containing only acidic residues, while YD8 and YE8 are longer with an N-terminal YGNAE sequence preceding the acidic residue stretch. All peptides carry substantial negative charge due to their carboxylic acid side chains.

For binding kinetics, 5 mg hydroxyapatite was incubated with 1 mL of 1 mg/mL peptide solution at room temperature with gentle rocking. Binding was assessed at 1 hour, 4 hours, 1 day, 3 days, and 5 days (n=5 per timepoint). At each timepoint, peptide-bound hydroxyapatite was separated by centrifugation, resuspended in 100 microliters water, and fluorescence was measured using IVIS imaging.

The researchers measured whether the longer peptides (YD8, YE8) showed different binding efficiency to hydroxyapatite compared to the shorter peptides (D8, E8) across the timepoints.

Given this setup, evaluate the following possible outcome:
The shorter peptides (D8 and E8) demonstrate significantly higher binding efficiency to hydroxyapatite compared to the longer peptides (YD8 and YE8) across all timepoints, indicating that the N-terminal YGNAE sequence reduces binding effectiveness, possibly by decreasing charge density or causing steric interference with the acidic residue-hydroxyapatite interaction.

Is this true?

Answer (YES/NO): NO